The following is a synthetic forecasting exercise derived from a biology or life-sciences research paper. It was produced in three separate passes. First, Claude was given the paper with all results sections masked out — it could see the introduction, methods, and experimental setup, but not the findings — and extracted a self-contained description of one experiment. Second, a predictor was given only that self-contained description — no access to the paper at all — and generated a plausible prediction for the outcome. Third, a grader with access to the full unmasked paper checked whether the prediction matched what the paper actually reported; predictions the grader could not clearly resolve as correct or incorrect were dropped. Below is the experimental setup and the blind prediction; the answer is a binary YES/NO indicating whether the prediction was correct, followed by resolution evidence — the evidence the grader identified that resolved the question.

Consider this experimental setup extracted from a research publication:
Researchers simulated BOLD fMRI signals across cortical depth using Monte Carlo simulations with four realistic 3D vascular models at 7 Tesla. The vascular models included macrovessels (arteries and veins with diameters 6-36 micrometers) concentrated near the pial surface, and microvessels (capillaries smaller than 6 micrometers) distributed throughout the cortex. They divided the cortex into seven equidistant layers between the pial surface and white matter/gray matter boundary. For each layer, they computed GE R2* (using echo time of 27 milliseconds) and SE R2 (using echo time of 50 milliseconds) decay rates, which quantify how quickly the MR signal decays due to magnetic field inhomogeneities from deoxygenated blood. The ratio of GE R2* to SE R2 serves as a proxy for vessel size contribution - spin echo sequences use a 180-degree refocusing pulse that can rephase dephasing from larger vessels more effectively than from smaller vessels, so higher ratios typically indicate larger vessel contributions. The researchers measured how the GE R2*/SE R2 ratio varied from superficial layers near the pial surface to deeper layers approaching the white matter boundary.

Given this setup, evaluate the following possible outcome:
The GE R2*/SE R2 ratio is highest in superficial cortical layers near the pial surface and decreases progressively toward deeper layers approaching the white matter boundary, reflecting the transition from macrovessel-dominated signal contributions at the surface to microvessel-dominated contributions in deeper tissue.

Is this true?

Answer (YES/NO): YES